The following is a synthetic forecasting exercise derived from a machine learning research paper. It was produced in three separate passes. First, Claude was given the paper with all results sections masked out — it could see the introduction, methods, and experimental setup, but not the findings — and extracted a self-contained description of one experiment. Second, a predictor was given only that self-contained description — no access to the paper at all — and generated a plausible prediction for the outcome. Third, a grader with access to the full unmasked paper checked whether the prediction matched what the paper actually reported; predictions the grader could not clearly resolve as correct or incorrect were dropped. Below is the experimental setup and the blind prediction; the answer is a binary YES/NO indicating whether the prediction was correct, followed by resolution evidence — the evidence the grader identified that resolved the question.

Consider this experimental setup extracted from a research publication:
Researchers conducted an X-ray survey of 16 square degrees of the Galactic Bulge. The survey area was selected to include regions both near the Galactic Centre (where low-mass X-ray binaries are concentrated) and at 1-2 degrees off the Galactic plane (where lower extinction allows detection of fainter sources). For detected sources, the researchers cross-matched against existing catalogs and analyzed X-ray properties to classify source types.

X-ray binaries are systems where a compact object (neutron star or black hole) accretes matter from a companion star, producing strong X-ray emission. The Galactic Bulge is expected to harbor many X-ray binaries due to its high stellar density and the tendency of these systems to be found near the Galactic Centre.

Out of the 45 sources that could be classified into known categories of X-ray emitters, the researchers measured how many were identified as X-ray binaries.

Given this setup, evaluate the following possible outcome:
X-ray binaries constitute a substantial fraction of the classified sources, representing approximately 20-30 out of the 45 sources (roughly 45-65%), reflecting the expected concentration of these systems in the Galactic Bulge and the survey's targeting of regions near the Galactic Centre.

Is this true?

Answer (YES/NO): NO